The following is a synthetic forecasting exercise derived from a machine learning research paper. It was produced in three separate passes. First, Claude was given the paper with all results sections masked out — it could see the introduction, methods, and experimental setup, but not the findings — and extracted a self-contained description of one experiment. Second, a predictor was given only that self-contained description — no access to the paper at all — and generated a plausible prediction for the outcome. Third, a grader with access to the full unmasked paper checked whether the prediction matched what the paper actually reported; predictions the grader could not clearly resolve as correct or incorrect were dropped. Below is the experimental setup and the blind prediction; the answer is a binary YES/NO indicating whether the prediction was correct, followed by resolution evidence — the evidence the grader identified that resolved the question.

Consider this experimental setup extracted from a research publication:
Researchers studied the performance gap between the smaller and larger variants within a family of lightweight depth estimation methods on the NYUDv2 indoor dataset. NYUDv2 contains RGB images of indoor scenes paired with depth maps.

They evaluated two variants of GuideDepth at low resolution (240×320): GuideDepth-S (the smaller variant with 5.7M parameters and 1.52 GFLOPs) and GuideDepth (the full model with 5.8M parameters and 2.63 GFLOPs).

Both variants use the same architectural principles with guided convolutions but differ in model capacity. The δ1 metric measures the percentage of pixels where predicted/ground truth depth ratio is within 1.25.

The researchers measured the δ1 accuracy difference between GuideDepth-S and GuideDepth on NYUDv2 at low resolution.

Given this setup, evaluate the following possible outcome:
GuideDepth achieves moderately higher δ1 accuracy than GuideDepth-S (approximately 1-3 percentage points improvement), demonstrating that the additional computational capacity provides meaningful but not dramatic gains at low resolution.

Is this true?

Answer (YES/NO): YES